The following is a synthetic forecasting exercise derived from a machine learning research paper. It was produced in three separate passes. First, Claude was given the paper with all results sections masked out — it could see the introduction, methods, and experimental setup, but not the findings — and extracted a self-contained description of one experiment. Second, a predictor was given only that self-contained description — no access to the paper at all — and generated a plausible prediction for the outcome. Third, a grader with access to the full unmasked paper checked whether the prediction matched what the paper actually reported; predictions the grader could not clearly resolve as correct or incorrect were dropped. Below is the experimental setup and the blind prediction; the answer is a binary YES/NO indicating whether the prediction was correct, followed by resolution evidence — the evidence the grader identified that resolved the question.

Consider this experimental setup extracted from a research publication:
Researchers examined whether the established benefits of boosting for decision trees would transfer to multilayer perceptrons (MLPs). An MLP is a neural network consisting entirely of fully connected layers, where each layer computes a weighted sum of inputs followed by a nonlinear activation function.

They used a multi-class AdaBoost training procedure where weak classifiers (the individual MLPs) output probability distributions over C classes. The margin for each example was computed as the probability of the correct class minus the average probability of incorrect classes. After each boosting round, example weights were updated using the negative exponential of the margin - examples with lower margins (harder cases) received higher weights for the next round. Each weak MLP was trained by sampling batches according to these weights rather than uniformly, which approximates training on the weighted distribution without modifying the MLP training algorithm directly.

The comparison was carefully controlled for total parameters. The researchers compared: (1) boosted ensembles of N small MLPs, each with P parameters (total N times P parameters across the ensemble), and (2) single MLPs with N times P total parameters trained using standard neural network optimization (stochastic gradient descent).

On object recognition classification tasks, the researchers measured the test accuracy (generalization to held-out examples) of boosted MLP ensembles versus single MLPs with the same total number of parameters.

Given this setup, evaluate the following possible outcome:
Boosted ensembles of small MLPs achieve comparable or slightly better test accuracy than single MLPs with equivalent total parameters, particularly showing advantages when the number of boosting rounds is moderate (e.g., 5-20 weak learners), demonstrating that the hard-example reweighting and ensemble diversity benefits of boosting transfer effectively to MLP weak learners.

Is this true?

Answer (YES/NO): NO